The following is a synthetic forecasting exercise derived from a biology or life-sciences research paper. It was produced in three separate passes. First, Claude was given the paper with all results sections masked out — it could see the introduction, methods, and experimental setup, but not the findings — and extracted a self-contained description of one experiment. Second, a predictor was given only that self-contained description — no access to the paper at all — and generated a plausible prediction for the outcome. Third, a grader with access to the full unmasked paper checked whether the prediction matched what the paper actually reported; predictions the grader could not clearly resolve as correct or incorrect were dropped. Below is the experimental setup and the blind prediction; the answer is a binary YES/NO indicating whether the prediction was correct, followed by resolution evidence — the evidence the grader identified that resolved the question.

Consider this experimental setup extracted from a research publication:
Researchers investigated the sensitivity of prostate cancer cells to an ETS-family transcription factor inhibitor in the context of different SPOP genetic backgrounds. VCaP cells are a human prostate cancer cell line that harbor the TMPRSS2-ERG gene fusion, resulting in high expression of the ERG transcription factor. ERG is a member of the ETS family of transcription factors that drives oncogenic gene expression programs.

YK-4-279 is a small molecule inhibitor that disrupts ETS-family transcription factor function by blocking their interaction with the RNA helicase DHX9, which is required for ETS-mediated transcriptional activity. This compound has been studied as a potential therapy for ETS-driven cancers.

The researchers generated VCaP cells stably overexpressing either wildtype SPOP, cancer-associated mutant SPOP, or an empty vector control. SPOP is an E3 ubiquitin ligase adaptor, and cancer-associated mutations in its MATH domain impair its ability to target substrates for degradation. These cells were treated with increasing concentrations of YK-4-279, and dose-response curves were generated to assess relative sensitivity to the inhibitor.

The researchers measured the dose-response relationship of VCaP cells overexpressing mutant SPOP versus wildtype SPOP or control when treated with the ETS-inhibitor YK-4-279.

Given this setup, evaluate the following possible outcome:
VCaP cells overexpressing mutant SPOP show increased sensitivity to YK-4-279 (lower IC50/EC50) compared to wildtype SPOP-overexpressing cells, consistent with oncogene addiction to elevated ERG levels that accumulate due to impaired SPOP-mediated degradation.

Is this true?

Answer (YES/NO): NO